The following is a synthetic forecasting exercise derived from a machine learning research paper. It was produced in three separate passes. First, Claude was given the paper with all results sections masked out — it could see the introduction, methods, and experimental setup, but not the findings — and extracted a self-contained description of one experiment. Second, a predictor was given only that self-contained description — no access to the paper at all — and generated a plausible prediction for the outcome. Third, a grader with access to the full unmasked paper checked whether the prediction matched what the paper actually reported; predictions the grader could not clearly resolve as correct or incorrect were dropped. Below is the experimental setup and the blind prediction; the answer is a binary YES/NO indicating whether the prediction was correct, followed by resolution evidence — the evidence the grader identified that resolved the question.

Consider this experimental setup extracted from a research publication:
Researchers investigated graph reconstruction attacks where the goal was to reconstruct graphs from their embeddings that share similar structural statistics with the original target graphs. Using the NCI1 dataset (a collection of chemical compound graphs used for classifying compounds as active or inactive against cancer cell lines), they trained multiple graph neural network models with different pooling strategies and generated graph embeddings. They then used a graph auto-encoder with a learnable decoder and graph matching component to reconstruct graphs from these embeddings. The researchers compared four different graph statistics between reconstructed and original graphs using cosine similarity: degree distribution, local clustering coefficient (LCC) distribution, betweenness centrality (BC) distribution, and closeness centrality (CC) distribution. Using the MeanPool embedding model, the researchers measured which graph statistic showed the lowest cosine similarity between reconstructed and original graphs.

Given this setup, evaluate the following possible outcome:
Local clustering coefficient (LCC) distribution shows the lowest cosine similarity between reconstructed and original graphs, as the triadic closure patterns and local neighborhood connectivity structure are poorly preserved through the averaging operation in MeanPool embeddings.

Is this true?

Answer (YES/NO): NO